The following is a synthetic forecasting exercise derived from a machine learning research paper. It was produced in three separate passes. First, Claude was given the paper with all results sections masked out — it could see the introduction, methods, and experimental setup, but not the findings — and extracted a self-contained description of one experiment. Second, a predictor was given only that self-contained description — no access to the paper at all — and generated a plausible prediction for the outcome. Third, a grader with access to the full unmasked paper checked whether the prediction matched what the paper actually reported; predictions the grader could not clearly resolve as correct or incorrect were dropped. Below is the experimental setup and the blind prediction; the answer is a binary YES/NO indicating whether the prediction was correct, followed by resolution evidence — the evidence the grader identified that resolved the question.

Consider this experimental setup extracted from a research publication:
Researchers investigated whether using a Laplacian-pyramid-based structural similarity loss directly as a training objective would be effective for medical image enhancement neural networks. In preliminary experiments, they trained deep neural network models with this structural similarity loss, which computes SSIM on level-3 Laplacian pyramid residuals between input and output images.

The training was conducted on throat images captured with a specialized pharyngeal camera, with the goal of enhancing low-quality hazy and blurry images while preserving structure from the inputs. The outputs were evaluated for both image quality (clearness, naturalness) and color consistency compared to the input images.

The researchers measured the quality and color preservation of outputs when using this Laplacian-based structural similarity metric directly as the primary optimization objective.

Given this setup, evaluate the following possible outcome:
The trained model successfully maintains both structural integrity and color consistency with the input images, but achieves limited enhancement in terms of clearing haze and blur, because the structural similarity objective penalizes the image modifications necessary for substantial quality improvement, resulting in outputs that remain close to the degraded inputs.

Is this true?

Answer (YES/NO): NO